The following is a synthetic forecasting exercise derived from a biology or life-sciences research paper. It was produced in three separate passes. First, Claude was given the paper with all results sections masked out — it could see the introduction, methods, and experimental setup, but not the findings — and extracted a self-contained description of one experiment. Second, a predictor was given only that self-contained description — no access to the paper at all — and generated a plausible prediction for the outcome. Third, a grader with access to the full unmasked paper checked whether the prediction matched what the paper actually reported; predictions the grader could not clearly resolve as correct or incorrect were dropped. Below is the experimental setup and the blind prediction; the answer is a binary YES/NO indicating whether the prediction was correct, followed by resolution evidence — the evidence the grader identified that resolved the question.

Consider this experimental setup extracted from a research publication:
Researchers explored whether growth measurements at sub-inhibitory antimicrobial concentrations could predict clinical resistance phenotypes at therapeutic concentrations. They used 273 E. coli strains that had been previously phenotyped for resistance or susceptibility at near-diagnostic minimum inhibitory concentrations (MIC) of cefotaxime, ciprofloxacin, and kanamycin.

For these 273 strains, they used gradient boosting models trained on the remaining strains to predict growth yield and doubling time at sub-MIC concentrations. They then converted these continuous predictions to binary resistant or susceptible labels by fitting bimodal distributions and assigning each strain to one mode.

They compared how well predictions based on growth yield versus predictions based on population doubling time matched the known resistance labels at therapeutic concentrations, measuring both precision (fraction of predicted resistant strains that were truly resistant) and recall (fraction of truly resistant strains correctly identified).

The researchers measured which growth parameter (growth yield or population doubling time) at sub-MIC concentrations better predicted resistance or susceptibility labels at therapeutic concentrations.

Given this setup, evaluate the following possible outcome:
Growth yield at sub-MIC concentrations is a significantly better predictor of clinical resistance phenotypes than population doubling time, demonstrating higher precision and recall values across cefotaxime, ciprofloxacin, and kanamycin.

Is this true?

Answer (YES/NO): YES